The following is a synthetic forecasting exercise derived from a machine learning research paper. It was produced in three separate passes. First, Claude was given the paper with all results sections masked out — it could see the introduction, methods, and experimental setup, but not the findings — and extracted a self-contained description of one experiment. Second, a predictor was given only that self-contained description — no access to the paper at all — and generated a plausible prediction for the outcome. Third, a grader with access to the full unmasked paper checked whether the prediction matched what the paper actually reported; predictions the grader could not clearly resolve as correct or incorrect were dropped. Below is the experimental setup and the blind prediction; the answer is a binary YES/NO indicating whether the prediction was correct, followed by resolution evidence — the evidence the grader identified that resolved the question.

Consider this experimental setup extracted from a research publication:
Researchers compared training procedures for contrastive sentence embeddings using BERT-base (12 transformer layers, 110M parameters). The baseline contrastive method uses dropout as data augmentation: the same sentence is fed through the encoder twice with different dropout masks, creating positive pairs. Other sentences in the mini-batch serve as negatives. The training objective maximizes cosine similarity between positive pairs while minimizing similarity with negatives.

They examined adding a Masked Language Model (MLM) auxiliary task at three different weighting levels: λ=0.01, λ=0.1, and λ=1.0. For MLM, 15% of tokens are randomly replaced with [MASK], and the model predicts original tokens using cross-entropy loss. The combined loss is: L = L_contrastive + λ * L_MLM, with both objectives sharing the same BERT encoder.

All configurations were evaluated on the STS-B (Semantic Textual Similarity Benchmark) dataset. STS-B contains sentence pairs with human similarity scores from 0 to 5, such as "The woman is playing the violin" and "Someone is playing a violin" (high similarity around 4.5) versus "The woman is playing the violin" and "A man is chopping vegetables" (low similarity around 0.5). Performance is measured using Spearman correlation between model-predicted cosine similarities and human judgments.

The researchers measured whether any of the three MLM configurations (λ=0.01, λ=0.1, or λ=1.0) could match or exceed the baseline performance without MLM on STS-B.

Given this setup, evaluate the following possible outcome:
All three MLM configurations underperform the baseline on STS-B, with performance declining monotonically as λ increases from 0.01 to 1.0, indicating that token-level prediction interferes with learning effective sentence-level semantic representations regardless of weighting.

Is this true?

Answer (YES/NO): NO